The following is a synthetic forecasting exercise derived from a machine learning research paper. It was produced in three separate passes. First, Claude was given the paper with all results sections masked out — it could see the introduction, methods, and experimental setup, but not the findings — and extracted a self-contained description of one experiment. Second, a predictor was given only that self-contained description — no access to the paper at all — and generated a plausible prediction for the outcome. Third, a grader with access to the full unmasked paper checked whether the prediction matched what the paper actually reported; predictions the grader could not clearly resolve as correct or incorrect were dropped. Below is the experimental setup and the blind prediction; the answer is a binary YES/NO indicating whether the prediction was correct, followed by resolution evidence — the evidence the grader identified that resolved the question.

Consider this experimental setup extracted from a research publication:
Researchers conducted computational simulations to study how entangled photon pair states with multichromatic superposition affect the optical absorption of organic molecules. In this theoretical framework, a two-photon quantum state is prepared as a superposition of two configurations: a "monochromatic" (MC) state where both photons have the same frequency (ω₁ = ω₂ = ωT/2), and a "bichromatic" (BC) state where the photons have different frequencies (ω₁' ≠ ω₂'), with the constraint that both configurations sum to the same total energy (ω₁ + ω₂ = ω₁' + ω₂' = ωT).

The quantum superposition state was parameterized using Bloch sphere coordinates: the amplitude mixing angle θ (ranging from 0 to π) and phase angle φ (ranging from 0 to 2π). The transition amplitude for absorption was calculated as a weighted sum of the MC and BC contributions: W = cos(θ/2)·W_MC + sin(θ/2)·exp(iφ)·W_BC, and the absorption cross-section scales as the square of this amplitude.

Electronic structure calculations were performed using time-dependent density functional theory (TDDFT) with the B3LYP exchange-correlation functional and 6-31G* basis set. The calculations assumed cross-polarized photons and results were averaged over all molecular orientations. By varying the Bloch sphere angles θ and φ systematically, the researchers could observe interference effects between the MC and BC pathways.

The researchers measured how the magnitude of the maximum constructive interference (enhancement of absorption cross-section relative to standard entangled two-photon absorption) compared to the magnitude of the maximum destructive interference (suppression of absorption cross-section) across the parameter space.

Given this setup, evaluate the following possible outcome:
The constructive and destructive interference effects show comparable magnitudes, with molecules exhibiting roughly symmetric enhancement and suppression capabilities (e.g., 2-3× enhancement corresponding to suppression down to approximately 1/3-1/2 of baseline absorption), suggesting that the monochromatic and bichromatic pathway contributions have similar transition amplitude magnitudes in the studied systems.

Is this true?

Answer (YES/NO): NO